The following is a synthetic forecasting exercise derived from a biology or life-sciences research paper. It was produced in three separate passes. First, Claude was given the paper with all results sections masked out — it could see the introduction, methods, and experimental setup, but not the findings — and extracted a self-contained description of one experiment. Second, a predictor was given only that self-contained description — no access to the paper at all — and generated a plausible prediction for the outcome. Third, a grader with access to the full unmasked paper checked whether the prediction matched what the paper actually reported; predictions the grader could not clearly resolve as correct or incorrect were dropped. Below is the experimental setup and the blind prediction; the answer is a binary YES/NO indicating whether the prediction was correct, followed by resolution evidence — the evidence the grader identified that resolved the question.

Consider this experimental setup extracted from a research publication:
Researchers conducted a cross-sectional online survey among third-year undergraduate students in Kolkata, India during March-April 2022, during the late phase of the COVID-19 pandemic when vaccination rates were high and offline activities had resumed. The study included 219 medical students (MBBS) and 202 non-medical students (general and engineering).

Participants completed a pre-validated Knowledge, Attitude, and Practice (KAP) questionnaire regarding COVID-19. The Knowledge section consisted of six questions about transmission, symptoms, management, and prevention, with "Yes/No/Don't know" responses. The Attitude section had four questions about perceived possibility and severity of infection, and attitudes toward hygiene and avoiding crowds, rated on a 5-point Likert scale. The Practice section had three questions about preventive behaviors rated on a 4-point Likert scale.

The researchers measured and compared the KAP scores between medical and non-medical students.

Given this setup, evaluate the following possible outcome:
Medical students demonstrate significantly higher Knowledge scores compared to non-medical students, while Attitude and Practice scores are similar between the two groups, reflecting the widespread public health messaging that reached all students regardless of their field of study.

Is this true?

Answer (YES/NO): NO